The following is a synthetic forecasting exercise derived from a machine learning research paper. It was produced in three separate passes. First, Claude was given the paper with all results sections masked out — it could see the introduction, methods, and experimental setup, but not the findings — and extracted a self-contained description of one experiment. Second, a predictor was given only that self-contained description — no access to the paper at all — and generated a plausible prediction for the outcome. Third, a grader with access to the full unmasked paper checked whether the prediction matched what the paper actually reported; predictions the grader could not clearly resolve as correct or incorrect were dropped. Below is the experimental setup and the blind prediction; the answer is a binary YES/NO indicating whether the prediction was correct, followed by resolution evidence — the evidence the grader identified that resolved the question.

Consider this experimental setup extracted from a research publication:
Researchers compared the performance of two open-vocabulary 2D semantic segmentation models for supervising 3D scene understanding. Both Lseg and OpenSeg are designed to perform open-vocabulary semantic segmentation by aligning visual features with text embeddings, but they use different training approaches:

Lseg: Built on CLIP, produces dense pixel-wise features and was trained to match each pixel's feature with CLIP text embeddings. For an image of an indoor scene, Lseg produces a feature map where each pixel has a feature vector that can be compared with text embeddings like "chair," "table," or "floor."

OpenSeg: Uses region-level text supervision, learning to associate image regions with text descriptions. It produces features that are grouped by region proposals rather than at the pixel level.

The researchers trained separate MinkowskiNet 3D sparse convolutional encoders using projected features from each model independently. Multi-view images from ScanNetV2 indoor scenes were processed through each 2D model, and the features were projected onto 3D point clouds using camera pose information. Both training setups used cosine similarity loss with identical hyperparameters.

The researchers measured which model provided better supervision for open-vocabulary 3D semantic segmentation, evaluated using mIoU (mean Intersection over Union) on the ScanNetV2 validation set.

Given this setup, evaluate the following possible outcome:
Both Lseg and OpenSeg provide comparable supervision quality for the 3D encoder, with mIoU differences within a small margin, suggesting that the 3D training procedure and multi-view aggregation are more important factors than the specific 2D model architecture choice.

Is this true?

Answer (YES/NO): NO